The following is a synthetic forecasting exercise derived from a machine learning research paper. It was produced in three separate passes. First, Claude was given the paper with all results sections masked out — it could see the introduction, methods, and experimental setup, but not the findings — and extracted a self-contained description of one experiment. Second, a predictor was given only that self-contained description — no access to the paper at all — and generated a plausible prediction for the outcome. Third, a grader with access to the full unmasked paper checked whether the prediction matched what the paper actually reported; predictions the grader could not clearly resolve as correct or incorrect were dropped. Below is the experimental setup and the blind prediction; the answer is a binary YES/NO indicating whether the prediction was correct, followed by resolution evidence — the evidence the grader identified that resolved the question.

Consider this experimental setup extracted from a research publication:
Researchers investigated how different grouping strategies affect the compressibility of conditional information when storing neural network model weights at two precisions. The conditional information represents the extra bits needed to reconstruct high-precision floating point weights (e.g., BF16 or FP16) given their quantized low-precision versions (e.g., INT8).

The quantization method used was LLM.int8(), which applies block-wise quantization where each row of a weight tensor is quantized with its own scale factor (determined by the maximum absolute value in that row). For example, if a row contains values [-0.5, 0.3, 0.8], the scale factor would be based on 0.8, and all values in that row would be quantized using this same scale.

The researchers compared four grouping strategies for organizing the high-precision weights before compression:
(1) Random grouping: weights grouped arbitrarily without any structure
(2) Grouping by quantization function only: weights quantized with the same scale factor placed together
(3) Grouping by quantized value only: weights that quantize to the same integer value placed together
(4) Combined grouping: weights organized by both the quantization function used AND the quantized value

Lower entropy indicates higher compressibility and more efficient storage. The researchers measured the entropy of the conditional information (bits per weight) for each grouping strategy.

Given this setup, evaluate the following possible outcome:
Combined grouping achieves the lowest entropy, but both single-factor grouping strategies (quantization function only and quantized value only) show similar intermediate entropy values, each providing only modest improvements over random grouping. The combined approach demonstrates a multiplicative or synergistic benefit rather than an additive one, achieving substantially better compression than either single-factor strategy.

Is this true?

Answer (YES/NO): NO